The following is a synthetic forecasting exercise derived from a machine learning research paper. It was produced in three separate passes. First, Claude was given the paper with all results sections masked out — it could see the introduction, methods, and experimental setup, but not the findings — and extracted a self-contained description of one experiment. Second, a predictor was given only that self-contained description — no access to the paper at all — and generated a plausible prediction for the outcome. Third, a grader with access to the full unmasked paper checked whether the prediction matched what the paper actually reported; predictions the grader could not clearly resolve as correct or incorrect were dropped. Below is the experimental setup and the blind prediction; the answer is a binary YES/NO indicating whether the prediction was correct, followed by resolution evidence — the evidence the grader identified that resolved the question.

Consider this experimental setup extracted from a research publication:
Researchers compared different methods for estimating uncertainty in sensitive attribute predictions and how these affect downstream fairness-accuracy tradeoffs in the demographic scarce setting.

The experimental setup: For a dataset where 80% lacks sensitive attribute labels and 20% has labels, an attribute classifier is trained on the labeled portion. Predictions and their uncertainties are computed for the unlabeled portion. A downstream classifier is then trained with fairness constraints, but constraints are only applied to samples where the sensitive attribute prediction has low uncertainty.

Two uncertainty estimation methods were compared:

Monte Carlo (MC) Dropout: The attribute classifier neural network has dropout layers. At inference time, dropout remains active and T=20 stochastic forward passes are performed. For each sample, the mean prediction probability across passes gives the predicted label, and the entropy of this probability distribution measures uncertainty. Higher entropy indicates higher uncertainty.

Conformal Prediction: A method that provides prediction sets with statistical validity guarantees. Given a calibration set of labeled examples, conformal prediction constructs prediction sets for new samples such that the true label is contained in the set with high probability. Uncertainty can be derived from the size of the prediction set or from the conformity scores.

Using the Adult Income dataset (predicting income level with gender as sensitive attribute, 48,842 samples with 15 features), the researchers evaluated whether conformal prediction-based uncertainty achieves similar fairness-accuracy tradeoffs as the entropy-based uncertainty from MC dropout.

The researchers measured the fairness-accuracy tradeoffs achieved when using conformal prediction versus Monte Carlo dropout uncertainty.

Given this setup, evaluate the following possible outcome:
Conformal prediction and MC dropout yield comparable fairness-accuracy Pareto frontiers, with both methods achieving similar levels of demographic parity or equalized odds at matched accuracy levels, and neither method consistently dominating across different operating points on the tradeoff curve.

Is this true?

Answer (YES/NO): NO